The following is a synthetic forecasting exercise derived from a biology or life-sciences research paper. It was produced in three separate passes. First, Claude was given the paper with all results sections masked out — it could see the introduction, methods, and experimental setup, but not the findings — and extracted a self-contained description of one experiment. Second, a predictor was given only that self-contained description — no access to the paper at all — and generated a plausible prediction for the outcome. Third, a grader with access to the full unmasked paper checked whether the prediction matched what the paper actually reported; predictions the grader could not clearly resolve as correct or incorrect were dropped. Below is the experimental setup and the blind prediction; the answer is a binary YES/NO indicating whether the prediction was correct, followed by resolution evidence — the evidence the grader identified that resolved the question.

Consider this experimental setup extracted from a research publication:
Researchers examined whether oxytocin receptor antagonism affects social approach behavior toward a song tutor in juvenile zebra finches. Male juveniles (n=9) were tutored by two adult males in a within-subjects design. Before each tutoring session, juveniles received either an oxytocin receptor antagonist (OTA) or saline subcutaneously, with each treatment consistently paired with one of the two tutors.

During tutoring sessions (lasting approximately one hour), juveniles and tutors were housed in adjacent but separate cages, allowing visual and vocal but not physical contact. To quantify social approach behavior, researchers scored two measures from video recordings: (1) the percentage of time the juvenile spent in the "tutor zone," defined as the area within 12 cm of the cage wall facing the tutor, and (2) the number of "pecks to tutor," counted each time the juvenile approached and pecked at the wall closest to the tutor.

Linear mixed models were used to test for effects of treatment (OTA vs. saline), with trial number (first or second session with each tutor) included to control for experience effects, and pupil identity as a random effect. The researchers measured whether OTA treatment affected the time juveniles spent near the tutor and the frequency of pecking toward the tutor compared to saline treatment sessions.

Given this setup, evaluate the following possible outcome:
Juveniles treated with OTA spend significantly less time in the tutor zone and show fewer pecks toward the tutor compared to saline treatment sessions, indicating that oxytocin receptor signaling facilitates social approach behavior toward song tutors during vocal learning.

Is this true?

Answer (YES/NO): NO